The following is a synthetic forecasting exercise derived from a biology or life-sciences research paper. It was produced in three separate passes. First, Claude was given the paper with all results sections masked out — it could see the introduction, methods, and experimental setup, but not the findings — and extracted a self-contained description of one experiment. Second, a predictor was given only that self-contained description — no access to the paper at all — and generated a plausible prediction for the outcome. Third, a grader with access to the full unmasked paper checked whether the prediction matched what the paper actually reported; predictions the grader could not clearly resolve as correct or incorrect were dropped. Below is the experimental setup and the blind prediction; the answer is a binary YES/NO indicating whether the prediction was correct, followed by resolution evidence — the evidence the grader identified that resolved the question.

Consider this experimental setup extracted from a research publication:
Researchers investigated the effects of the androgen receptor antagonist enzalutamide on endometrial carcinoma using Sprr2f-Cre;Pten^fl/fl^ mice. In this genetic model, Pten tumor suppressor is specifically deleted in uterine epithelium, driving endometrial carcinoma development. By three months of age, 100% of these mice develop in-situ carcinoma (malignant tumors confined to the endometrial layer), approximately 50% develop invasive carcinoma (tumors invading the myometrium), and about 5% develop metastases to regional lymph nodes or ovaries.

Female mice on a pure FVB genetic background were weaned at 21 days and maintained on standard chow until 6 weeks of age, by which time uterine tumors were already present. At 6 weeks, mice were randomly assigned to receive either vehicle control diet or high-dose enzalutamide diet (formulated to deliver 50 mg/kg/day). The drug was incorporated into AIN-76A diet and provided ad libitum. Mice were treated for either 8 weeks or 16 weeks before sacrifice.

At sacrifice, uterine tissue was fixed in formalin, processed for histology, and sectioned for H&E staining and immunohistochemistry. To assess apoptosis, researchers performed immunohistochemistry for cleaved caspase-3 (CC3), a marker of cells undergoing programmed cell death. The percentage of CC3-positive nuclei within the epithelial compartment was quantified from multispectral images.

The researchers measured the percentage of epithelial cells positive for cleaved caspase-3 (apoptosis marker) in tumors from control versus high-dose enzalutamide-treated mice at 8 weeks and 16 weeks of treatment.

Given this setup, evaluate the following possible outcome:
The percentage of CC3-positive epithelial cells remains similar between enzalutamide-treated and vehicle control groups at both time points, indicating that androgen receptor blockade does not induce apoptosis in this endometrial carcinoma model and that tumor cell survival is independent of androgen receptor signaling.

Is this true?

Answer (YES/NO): NO